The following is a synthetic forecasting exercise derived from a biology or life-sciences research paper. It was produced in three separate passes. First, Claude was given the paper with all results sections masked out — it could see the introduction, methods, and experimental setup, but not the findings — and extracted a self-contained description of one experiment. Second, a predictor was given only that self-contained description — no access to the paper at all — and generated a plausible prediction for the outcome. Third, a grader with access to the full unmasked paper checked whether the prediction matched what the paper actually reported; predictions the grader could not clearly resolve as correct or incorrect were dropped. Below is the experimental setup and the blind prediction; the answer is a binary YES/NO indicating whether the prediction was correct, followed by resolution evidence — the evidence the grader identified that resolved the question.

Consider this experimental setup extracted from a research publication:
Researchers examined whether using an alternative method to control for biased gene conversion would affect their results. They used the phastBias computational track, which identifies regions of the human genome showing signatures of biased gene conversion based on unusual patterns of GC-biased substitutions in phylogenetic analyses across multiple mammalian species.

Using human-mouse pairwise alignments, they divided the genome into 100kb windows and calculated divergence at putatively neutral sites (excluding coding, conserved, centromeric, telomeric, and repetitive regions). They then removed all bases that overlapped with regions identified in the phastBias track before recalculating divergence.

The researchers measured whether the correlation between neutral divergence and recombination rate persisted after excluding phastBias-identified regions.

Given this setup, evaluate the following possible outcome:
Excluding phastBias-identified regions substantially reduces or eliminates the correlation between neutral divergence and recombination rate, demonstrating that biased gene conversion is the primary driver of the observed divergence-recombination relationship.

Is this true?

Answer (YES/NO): NO